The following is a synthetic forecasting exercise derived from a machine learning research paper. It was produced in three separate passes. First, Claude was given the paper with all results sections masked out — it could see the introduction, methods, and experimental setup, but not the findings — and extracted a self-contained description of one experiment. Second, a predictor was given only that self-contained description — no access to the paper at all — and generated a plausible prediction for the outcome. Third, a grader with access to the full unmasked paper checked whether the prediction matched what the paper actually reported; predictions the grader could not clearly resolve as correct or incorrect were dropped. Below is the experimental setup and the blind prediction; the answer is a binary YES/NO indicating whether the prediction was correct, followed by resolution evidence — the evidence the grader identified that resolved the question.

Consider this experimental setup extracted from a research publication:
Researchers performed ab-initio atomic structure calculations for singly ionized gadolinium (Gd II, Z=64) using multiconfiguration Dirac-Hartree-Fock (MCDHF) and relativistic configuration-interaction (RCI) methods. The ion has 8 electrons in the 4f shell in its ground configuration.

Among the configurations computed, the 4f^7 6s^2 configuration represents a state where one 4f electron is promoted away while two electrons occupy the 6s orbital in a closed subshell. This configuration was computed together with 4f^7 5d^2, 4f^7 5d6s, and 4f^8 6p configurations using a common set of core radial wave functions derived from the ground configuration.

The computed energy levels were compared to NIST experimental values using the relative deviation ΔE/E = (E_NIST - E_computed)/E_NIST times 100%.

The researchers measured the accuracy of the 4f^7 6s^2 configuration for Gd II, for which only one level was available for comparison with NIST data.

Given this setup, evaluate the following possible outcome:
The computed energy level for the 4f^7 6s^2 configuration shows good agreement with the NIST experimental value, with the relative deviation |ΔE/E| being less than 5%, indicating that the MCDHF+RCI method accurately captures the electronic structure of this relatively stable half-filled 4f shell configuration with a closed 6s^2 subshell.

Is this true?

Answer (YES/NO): NO